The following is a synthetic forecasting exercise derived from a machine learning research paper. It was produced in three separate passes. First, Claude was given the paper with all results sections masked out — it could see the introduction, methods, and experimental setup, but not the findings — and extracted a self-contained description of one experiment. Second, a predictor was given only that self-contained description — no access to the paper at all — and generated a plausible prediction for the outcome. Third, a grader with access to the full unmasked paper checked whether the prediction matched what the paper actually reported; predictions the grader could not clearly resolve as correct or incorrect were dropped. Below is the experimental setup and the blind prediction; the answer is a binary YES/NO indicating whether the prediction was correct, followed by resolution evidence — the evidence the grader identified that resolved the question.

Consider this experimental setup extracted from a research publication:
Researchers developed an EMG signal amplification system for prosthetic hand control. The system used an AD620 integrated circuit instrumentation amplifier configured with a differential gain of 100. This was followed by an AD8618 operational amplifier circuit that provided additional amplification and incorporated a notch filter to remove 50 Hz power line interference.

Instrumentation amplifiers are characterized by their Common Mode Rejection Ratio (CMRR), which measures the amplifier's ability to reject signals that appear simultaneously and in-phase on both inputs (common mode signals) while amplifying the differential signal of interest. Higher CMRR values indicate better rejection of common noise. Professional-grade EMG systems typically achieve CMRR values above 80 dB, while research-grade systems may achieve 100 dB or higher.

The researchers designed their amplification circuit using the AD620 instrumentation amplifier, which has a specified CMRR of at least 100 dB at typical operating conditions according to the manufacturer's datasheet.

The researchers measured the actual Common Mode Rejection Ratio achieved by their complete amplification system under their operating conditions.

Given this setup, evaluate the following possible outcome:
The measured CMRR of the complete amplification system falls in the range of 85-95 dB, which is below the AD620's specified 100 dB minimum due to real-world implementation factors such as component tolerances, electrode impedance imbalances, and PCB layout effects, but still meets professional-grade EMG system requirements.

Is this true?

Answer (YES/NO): NO